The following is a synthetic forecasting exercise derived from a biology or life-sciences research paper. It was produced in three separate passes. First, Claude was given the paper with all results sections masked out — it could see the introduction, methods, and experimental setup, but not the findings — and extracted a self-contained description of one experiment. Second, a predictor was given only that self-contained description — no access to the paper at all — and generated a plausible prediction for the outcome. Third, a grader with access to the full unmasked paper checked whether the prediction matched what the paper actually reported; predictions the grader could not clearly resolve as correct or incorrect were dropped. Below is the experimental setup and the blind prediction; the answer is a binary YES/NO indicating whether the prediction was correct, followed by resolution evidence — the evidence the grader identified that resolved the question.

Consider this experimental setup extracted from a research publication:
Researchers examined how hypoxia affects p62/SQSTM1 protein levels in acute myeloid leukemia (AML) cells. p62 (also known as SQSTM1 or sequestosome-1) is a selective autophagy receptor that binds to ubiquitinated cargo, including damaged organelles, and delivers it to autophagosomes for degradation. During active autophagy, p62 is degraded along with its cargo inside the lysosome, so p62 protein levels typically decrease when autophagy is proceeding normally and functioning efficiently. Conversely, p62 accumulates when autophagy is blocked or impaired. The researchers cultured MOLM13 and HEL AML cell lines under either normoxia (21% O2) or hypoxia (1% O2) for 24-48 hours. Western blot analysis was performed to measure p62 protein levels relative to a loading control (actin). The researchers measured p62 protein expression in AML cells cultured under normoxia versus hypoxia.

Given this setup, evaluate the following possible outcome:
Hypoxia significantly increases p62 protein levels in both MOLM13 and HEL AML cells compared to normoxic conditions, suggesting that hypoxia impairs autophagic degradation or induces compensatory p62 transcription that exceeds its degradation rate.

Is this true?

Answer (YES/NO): NO